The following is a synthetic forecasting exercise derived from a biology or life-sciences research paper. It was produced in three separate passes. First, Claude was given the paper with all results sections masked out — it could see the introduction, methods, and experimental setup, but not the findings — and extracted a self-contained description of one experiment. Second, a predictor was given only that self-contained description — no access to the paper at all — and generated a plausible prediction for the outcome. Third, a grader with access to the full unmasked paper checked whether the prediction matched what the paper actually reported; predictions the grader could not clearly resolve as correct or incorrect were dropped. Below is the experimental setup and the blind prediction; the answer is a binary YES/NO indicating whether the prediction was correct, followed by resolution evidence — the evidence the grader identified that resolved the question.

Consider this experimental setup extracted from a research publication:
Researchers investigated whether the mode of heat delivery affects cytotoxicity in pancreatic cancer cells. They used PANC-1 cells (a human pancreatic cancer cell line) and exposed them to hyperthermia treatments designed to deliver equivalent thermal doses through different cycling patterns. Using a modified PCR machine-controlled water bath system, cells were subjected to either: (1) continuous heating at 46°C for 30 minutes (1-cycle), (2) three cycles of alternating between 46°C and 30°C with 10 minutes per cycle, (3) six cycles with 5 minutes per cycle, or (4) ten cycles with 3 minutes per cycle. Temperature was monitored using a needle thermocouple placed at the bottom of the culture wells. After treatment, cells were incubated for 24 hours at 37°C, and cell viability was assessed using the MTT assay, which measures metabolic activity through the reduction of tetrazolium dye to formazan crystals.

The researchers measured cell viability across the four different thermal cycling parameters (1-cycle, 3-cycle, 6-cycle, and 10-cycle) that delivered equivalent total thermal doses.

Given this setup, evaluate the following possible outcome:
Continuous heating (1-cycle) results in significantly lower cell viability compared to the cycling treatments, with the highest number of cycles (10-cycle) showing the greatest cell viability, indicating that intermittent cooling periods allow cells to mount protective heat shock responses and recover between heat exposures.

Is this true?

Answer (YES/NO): YES